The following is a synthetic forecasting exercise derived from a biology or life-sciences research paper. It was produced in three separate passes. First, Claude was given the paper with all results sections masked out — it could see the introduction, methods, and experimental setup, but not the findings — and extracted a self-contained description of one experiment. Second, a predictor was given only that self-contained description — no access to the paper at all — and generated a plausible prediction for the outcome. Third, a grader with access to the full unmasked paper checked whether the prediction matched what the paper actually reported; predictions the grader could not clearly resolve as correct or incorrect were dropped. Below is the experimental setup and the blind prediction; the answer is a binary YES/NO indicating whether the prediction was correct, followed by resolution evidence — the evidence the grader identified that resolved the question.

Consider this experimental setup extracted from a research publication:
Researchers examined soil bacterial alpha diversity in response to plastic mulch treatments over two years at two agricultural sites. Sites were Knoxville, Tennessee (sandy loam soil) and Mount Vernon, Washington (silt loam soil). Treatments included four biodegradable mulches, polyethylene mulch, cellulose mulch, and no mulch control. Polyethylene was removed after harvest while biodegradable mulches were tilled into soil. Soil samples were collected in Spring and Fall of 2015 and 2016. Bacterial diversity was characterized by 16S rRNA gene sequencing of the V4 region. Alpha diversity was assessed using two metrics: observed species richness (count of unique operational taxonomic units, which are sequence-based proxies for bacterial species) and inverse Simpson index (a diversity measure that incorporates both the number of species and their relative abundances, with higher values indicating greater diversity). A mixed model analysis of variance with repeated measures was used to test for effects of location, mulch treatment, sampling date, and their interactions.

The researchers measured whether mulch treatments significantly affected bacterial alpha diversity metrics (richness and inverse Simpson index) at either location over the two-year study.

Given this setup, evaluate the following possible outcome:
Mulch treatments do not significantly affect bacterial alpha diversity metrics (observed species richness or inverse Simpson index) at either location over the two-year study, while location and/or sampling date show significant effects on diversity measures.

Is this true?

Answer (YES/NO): YES